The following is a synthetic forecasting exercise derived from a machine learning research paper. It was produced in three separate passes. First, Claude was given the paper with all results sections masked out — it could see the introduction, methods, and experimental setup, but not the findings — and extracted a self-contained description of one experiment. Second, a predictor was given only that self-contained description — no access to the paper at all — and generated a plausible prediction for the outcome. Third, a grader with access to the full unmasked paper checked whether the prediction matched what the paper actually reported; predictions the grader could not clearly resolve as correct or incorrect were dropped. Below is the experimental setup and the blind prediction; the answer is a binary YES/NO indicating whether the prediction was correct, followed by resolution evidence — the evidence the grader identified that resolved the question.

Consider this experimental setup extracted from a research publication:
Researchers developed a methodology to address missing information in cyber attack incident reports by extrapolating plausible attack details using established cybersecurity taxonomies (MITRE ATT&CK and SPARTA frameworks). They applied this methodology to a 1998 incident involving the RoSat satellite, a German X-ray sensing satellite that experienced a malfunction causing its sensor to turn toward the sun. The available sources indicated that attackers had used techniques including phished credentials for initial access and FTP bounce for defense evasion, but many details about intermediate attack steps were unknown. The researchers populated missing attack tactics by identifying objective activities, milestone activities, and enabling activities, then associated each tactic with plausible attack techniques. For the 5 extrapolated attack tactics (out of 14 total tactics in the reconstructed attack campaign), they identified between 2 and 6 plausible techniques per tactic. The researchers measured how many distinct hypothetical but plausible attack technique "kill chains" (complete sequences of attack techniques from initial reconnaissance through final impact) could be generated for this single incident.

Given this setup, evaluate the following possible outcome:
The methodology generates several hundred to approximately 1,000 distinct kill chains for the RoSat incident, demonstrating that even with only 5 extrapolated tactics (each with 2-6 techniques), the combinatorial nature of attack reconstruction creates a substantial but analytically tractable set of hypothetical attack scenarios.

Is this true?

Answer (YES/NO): NO